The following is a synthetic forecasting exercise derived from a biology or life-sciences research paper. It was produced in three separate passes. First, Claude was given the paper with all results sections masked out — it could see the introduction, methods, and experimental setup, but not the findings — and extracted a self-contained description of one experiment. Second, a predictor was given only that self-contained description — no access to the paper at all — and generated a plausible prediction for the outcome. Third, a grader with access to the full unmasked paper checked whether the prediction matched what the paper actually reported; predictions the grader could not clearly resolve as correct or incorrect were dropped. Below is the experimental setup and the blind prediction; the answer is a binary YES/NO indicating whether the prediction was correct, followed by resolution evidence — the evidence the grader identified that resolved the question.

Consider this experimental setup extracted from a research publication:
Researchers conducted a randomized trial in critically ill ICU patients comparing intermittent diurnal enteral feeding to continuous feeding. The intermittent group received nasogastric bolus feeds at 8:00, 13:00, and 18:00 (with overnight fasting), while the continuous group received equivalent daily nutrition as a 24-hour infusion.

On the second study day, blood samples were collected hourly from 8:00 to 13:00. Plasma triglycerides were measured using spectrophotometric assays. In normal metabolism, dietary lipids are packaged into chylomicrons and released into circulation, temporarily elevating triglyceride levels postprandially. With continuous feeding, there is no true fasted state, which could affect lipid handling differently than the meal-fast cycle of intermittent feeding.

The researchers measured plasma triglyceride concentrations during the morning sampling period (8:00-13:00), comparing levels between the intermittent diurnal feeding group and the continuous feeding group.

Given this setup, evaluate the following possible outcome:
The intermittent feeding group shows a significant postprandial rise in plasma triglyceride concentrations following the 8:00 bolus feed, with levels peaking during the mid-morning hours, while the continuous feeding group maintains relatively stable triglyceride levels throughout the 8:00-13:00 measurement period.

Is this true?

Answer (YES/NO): NO